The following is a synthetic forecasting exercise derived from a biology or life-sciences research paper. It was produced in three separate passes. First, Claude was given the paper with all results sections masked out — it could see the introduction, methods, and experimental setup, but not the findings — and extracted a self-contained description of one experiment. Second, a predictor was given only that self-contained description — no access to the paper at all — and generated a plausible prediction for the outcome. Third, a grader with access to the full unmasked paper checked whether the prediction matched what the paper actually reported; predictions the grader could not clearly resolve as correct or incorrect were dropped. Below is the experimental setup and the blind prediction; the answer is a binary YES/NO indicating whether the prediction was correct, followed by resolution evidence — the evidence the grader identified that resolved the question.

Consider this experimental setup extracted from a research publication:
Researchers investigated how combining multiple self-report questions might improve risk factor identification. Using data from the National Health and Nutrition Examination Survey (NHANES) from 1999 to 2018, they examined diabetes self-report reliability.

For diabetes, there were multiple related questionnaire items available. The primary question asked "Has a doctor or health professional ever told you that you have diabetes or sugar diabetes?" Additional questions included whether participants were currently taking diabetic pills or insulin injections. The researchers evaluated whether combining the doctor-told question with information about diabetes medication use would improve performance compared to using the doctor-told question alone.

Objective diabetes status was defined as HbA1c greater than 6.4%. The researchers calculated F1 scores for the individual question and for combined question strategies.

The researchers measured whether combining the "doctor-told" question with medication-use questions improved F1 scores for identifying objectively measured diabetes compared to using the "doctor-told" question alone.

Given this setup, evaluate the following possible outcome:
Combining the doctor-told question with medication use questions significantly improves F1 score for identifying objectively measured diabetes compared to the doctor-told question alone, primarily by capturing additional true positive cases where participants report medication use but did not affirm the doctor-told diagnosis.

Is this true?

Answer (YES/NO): NO